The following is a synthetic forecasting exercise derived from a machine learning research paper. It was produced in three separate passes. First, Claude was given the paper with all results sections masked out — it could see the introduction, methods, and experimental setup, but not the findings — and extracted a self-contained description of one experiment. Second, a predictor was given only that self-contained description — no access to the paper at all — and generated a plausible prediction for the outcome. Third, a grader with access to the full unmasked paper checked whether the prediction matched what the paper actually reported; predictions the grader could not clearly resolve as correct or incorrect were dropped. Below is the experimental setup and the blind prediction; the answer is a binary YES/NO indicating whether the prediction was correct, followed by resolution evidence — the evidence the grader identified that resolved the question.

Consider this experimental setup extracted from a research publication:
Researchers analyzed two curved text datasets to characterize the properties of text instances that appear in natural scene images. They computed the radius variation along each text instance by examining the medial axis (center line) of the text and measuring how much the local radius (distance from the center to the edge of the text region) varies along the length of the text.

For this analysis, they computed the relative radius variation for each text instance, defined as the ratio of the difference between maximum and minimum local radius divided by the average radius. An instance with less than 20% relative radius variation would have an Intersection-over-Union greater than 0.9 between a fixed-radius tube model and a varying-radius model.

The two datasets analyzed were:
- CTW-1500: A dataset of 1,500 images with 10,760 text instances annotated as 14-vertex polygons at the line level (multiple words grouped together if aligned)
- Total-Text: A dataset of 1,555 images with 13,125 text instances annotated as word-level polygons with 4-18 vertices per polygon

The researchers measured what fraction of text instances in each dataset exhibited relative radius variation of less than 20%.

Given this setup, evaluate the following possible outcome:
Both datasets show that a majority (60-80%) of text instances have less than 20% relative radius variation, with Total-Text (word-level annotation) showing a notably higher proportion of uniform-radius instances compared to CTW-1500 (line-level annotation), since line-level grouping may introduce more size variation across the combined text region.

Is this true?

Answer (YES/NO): NO